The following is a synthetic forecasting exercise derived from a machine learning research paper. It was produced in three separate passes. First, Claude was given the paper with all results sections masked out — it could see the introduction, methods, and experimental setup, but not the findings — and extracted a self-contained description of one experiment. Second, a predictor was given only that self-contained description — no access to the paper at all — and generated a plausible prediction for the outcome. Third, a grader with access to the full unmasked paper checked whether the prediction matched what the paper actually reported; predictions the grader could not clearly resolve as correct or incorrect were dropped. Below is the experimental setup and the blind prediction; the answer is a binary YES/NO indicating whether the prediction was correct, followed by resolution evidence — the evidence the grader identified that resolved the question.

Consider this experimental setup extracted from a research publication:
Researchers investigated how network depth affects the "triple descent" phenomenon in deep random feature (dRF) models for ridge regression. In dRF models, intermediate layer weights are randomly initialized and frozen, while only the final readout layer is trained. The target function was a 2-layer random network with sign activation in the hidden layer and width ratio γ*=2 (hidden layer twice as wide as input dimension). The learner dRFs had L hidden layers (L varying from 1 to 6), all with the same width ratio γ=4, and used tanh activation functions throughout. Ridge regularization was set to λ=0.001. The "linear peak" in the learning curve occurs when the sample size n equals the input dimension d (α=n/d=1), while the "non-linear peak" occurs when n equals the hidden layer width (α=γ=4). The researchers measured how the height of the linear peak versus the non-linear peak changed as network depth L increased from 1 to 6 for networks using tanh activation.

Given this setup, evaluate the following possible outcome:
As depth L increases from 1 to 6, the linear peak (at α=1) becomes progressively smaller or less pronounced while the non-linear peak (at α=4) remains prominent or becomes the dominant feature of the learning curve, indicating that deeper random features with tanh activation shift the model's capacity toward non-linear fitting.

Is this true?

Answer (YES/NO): NO